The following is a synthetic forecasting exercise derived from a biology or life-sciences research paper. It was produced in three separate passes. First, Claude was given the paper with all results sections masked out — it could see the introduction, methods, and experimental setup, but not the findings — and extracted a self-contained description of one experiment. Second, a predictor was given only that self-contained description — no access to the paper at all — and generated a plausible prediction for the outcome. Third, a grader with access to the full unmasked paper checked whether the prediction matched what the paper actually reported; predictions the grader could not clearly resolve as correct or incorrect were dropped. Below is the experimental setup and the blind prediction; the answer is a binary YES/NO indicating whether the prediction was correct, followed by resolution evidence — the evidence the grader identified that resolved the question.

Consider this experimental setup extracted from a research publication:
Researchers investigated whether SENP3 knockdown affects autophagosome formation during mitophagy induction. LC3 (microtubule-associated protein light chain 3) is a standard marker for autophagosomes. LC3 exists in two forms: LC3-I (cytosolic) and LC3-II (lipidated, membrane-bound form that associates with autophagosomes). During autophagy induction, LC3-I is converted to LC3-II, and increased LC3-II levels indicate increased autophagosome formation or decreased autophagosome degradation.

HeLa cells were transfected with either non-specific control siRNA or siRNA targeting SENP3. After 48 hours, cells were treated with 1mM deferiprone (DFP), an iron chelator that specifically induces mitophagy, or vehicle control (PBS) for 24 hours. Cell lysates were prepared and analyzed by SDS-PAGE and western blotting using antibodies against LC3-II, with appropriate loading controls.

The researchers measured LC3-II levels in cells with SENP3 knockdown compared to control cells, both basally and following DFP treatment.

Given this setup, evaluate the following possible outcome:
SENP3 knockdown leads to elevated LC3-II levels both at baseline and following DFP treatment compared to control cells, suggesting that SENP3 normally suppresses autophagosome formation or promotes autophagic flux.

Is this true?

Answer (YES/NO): NO